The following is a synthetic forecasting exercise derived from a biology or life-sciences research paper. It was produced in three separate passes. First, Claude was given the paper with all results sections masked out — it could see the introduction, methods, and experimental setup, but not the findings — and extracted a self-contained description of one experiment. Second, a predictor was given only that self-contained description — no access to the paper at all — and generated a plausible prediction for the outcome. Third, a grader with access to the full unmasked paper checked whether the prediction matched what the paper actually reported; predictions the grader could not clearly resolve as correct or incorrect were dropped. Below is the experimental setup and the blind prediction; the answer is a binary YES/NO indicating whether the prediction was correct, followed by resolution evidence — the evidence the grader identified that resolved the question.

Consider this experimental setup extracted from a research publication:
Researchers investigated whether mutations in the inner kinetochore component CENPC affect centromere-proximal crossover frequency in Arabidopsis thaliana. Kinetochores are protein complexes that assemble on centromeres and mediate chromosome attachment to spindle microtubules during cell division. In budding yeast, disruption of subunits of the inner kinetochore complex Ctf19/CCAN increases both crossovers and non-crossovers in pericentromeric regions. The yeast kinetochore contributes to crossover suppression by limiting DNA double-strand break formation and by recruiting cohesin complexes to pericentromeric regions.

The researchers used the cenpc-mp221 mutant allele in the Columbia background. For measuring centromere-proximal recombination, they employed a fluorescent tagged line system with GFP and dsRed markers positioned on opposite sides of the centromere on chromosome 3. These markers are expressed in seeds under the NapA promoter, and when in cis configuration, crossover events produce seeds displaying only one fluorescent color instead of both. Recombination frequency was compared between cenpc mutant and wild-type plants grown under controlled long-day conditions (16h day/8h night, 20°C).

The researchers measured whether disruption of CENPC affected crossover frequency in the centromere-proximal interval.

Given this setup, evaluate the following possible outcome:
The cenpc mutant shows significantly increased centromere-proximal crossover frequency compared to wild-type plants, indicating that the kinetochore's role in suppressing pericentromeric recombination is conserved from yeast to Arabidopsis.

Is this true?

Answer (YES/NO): NO